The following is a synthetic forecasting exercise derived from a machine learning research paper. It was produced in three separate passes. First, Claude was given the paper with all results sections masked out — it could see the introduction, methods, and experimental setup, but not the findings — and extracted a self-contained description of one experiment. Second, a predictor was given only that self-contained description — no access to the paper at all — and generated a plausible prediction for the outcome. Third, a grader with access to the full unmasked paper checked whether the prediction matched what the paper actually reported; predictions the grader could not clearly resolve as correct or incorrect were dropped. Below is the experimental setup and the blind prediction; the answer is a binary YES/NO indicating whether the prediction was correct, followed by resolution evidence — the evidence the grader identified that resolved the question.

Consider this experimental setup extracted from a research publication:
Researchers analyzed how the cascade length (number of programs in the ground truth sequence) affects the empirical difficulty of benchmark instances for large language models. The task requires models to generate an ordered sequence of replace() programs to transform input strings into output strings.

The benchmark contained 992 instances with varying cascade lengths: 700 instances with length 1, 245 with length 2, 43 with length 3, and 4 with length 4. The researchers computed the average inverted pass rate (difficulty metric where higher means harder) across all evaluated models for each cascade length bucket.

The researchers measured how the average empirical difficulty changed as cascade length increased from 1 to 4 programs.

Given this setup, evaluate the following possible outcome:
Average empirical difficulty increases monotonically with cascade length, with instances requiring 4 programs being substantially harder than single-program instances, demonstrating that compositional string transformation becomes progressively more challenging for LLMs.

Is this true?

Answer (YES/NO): NO